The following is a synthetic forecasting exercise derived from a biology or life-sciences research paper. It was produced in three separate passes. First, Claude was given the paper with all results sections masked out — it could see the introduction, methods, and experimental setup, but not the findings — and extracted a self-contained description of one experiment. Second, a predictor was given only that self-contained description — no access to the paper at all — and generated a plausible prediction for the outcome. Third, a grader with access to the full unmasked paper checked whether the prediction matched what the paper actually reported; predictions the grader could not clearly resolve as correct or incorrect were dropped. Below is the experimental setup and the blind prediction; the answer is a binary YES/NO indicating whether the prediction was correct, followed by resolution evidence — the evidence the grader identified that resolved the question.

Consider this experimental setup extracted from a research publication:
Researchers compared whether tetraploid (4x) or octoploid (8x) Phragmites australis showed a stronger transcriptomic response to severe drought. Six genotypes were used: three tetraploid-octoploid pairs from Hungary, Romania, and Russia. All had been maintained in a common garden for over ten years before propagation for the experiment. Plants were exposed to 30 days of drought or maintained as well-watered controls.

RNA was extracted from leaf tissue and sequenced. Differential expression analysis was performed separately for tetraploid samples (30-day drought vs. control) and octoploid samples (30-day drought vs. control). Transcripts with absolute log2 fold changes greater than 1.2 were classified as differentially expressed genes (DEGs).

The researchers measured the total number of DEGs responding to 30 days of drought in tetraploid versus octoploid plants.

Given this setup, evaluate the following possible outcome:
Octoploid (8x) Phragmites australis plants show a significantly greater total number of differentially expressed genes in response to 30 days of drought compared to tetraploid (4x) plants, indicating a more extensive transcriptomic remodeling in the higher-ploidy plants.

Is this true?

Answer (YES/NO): NO